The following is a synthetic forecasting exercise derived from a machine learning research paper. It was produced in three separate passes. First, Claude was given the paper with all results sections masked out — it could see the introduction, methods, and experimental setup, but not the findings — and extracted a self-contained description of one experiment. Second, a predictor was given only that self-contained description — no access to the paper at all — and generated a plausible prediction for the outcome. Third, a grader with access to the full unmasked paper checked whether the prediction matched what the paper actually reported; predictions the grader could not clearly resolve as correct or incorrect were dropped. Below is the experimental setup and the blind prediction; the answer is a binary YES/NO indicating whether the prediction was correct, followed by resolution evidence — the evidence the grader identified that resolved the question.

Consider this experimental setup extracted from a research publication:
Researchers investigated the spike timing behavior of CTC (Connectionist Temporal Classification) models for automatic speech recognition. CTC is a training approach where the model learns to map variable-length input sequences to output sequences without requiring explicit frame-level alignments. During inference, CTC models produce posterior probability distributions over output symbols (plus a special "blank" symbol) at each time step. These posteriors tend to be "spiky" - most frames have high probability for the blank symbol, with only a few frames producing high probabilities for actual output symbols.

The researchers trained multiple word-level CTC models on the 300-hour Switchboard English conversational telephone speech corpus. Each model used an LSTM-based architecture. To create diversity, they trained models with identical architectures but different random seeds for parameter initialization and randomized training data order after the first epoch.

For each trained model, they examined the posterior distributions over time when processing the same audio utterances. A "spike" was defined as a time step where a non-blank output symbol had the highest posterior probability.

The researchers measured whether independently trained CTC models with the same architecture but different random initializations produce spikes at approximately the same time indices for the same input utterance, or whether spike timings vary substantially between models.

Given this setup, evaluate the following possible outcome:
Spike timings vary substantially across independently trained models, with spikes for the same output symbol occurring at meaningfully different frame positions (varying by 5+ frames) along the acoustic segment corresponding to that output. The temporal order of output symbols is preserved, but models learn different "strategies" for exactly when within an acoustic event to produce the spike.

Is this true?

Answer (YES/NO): YES